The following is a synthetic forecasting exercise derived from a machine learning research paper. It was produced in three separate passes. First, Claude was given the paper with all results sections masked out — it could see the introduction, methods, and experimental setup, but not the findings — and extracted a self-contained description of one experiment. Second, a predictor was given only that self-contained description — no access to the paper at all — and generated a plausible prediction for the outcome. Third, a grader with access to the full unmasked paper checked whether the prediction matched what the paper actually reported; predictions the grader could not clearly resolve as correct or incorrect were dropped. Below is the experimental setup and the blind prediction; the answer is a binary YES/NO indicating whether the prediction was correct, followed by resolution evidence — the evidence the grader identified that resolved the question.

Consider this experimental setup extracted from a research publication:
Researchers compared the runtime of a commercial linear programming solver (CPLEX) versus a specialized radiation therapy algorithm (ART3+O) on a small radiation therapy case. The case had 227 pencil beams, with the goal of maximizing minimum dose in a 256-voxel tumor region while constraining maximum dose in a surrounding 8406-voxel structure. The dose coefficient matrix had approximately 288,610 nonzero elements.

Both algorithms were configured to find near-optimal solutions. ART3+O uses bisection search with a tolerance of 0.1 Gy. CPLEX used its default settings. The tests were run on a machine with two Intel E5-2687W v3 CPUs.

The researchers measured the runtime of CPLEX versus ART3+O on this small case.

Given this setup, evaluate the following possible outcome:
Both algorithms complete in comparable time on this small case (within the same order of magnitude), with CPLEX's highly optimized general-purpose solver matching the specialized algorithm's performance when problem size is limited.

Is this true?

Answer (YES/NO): NO